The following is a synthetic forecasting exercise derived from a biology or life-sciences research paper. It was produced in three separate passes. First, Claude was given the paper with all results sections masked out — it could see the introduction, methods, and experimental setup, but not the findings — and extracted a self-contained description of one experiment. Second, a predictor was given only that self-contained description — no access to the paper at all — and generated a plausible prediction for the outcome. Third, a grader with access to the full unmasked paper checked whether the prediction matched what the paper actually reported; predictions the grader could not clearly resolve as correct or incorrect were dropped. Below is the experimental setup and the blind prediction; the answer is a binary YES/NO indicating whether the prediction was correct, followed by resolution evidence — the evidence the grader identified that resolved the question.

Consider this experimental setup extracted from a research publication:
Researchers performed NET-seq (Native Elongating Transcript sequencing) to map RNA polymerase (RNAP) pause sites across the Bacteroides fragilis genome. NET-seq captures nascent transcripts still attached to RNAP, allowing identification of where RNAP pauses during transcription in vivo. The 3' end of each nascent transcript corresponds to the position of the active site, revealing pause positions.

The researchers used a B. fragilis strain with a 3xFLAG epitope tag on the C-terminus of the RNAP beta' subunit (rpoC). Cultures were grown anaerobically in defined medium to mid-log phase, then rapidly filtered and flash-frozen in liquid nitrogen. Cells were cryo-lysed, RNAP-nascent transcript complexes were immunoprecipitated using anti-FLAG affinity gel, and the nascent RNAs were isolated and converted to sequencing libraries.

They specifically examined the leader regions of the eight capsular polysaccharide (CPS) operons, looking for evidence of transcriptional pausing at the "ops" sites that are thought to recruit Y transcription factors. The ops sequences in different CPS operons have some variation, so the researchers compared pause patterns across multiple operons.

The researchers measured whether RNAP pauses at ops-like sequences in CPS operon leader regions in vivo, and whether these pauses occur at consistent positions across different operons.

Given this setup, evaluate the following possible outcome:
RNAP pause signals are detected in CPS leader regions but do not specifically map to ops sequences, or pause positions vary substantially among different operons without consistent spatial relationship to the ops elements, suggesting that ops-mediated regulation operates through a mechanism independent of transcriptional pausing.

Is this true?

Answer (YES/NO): NO